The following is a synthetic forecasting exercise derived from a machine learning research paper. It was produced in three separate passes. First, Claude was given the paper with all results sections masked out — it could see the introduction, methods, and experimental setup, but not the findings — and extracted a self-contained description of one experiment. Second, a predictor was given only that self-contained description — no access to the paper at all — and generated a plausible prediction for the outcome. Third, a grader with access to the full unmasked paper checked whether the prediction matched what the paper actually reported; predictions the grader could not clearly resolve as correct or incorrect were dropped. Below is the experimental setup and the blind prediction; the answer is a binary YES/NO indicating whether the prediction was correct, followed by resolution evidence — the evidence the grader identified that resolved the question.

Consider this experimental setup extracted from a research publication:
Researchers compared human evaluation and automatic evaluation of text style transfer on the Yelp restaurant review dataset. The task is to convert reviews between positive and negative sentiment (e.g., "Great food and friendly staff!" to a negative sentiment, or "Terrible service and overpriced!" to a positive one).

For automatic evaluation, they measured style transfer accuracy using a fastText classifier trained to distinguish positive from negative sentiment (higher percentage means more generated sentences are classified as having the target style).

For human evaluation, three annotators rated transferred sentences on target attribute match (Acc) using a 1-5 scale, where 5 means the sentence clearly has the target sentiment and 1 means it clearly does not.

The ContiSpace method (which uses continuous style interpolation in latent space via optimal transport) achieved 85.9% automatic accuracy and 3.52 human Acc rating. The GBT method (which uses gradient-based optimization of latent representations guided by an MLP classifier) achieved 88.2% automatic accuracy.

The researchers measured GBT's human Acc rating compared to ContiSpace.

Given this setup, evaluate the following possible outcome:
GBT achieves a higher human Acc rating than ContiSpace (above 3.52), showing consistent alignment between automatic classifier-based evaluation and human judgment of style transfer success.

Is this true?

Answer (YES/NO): NO